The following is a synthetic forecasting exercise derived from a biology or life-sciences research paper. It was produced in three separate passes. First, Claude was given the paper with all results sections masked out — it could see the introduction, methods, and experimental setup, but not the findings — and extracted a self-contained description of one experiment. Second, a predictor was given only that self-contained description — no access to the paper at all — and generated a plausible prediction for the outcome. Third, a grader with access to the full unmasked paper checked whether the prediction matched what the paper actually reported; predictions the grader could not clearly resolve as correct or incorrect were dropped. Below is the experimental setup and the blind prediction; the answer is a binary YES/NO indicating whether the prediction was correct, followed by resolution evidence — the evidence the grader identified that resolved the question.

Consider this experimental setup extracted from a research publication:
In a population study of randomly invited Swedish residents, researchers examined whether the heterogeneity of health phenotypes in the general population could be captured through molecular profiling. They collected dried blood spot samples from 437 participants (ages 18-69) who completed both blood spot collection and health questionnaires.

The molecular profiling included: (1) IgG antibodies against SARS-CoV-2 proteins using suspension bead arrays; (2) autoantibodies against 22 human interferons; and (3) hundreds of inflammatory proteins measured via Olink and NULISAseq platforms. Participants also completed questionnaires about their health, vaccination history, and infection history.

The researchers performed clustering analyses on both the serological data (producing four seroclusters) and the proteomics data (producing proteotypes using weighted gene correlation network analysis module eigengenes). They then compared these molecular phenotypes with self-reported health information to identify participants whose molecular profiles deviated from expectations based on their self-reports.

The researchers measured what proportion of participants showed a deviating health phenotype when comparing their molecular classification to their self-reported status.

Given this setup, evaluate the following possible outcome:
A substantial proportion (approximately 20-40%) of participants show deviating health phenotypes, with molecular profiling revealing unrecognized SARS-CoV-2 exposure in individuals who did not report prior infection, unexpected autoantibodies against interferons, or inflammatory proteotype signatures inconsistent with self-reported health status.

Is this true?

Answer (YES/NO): YES